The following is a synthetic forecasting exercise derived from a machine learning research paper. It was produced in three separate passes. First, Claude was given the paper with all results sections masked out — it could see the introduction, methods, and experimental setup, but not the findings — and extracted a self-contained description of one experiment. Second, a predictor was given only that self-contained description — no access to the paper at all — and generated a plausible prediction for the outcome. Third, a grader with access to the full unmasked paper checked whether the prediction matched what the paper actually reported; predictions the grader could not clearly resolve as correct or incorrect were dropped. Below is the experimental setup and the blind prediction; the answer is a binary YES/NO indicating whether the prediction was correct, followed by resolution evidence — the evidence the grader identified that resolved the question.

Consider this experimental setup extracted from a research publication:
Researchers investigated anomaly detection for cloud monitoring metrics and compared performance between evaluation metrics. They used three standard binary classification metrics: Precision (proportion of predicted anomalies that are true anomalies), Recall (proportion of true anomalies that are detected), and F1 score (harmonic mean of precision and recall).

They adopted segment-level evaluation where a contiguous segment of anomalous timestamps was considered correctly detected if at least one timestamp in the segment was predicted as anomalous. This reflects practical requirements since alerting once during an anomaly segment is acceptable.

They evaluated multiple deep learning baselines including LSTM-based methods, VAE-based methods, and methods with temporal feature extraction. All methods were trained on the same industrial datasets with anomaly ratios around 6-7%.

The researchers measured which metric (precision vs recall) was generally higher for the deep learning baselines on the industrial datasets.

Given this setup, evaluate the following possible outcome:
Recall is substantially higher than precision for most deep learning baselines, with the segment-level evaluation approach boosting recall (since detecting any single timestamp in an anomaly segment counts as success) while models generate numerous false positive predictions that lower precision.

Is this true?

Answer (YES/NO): NO